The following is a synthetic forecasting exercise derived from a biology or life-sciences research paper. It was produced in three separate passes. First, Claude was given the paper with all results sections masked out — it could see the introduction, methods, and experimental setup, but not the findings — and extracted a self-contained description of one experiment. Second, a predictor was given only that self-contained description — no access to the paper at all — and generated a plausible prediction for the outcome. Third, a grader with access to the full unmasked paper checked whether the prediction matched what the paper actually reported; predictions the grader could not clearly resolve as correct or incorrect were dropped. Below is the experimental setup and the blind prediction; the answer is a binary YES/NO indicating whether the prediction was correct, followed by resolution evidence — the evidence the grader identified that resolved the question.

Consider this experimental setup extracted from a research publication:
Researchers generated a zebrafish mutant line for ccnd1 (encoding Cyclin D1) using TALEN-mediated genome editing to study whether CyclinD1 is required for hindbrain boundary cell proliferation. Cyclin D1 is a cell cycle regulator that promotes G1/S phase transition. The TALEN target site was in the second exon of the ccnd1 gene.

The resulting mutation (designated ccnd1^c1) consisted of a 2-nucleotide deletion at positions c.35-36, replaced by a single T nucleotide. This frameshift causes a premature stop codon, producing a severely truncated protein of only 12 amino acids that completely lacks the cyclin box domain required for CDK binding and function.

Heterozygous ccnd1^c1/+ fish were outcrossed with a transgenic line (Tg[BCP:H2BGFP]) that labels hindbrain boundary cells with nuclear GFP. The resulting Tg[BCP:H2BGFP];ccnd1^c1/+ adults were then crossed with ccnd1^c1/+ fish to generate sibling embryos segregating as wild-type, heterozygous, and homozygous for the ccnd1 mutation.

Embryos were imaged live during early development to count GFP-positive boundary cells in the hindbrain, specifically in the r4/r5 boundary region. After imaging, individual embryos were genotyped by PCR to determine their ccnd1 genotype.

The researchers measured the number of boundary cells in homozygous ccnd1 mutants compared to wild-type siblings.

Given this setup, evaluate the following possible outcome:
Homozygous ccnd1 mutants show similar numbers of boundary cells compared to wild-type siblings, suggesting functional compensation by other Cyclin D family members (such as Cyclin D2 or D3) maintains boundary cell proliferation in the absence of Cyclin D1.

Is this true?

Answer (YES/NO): NO